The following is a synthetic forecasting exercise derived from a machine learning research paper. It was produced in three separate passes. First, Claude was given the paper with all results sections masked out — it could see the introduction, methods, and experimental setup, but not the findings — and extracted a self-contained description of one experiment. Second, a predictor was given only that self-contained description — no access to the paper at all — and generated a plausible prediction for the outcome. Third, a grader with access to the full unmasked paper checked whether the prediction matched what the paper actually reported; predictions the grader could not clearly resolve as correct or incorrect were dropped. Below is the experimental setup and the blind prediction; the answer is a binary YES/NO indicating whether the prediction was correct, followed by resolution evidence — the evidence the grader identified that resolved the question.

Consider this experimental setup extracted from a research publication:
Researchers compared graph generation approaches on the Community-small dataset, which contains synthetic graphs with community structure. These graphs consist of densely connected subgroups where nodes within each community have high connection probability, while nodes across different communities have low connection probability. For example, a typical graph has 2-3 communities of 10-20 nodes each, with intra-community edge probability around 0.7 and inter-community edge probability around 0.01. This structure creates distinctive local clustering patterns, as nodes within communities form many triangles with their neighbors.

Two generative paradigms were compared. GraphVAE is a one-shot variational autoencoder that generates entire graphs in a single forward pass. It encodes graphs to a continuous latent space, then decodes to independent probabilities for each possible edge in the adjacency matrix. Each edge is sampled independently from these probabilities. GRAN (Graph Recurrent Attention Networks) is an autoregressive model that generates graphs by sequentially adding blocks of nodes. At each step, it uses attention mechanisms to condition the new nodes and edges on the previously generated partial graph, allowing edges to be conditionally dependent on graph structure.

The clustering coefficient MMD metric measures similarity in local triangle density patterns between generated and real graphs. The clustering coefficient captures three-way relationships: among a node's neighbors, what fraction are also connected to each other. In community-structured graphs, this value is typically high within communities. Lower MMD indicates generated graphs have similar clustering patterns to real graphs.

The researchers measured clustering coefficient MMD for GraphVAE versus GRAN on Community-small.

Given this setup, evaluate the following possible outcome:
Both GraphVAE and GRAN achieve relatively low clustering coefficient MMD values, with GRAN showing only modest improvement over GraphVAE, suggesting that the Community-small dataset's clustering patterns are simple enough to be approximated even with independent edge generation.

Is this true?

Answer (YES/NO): NO